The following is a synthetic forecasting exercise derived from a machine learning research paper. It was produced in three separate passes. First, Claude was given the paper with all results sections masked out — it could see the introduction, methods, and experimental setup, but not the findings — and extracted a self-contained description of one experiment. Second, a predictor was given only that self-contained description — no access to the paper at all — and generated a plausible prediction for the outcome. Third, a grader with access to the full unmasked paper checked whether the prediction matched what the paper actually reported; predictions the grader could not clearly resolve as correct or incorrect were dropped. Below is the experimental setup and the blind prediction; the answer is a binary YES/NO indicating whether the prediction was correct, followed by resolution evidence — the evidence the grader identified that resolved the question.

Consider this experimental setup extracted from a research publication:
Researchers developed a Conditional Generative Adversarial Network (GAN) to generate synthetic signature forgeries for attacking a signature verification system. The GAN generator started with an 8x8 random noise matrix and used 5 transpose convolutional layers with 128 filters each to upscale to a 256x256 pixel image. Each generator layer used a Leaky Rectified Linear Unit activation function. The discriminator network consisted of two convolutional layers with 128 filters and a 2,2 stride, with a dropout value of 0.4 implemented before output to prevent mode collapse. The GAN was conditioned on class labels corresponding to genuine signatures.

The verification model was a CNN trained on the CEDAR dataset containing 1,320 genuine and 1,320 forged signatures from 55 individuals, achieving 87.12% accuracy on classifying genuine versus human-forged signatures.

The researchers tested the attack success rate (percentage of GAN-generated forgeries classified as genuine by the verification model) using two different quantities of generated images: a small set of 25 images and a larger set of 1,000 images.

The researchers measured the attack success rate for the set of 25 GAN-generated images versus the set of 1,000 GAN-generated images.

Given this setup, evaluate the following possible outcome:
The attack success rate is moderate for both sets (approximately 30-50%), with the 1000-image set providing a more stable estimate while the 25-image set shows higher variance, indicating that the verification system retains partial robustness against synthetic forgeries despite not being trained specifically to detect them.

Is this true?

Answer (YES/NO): YES